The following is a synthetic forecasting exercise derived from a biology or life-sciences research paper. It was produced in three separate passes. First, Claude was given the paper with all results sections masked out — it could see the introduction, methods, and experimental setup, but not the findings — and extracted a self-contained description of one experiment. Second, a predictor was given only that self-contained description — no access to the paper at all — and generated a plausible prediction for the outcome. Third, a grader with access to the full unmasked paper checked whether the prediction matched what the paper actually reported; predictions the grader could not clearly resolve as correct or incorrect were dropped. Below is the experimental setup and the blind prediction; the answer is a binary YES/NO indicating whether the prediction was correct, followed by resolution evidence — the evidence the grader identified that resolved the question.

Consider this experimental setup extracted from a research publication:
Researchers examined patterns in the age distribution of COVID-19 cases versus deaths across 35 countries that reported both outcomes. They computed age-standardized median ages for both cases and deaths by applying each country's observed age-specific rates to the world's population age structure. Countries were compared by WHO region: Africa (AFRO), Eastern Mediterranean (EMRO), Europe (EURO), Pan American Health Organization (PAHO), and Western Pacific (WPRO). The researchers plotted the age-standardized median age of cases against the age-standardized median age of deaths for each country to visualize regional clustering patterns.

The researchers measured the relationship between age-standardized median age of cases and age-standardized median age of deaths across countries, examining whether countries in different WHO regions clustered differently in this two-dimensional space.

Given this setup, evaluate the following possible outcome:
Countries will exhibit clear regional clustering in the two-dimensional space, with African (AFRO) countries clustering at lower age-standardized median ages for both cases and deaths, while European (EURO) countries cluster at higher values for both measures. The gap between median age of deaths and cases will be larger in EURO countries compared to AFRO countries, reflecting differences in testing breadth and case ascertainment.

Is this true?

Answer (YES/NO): NO